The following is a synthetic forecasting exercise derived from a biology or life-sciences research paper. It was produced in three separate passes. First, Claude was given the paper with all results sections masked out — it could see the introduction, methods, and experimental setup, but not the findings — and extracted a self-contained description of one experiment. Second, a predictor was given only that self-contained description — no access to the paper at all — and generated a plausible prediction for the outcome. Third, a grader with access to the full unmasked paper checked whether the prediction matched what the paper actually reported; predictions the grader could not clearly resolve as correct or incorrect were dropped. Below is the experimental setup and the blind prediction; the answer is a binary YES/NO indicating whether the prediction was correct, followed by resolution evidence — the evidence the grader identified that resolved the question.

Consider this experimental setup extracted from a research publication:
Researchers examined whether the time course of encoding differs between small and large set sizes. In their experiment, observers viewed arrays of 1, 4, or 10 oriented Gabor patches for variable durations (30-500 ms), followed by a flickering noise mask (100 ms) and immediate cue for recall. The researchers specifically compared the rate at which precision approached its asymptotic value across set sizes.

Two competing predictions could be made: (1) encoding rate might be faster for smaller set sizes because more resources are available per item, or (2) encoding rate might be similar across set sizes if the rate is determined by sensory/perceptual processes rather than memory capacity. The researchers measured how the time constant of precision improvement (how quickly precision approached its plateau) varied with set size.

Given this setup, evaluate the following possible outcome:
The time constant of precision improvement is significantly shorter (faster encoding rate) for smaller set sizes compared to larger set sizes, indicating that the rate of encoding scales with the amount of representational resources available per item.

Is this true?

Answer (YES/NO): YES